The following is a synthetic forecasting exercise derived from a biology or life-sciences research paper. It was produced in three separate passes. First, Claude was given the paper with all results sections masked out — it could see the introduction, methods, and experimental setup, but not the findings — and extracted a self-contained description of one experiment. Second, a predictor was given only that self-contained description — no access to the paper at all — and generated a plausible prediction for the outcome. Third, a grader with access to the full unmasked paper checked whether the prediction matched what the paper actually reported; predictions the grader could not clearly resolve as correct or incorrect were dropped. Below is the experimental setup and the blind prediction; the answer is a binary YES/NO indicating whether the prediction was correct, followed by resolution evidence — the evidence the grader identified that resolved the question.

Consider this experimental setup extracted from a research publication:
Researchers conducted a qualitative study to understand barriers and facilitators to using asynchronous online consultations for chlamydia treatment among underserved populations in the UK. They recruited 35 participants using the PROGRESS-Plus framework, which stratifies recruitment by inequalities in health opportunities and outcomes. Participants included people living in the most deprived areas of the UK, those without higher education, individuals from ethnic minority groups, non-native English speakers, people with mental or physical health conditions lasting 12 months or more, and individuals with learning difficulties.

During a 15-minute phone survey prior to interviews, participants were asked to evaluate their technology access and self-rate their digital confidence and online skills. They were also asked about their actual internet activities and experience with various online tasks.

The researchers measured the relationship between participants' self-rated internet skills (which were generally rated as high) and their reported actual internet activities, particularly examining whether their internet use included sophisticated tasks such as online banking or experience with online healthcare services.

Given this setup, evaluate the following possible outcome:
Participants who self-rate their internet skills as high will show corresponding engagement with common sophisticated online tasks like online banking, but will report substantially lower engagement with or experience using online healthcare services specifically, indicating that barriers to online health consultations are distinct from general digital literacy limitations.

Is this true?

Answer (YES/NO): NO